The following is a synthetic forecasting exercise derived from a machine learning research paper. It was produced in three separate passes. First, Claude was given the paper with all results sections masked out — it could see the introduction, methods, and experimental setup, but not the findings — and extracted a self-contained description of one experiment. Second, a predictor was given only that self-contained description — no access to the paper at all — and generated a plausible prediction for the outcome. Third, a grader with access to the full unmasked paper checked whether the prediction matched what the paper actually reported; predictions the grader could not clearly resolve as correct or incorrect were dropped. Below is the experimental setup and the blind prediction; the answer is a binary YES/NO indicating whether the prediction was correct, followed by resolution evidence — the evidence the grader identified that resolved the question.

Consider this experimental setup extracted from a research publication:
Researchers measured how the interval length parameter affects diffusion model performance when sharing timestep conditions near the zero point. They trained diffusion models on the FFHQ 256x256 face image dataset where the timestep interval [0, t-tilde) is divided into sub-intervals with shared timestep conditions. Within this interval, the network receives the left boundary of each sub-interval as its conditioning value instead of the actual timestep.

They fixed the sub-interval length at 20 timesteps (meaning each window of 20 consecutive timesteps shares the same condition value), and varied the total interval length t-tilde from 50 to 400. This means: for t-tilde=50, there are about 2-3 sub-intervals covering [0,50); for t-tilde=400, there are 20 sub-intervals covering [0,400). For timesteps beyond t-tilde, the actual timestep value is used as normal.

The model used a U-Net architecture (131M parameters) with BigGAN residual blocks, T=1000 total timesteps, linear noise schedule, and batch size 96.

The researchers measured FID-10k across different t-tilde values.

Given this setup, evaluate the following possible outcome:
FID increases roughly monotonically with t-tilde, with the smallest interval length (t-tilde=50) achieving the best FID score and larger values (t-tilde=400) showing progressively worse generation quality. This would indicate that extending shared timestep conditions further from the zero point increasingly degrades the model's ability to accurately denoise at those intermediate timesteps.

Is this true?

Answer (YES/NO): NO